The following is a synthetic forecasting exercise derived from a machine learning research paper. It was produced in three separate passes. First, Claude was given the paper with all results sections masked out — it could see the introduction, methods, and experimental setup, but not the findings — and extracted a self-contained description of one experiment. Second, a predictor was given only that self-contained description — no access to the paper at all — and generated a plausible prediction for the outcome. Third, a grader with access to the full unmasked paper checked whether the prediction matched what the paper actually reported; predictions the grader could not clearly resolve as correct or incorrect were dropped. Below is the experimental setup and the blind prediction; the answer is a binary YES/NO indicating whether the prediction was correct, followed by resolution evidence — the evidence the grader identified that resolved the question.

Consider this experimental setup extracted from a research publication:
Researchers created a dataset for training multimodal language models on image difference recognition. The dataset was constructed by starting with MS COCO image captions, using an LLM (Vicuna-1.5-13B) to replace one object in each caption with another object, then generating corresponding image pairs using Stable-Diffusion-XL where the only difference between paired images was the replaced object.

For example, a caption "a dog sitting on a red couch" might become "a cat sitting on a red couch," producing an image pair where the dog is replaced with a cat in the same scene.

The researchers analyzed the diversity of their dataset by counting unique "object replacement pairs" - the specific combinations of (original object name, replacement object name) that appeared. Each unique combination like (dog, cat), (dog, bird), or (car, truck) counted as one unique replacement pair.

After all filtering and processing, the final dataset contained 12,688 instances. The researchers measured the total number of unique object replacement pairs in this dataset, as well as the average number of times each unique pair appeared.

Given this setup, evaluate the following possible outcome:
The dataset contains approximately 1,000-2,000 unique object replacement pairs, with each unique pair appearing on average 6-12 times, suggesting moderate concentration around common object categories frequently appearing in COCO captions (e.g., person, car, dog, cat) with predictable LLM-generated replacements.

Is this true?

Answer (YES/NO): NO